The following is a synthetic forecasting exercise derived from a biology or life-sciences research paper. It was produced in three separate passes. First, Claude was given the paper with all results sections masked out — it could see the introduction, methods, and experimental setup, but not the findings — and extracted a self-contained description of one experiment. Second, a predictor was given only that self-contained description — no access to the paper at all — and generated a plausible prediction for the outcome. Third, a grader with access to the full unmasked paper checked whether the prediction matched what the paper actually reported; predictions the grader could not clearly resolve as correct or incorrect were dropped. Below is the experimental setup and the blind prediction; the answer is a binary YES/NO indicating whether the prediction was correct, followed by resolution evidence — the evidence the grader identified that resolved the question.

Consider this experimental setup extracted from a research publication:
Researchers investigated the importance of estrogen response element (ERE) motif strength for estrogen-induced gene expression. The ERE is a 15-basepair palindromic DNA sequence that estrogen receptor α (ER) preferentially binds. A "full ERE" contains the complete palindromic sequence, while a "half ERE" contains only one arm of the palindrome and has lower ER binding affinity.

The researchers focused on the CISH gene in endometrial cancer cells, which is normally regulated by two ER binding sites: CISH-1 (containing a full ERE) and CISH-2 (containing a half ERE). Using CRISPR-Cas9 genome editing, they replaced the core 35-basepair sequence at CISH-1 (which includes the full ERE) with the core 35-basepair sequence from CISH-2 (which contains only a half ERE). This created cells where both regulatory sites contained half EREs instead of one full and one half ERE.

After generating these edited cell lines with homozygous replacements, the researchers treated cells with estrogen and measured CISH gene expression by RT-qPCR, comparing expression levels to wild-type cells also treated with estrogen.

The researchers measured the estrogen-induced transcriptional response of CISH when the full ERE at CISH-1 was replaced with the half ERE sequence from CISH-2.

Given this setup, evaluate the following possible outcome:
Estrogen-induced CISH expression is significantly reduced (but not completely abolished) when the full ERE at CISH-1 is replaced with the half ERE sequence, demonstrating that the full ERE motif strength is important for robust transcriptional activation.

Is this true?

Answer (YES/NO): NO